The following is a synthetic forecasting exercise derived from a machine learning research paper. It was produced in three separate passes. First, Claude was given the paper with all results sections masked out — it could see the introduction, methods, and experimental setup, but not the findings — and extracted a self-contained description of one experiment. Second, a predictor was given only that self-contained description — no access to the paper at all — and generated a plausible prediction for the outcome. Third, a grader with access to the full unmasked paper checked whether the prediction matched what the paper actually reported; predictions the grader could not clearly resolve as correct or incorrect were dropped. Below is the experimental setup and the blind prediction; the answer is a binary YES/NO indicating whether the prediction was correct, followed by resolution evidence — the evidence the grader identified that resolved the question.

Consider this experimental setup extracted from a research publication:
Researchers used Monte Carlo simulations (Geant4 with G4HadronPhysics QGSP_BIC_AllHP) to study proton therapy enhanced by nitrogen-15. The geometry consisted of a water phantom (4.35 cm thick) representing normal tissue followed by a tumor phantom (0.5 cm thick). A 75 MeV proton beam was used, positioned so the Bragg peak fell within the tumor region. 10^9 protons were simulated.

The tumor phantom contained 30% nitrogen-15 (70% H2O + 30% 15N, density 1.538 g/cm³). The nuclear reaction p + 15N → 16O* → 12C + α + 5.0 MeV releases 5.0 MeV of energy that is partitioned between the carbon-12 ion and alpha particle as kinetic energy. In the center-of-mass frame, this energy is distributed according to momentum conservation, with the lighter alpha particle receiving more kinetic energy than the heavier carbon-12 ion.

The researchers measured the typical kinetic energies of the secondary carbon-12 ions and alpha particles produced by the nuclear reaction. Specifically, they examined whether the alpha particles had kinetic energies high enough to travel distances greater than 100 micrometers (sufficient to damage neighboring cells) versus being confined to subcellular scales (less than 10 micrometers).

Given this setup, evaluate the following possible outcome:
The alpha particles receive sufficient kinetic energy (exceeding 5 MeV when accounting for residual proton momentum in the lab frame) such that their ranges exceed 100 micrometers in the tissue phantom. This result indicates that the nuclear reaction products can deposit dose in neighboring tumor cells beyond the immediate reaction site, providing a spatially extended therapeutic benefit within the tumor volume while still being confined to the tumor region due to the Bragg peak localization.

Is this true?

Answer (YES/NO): NO